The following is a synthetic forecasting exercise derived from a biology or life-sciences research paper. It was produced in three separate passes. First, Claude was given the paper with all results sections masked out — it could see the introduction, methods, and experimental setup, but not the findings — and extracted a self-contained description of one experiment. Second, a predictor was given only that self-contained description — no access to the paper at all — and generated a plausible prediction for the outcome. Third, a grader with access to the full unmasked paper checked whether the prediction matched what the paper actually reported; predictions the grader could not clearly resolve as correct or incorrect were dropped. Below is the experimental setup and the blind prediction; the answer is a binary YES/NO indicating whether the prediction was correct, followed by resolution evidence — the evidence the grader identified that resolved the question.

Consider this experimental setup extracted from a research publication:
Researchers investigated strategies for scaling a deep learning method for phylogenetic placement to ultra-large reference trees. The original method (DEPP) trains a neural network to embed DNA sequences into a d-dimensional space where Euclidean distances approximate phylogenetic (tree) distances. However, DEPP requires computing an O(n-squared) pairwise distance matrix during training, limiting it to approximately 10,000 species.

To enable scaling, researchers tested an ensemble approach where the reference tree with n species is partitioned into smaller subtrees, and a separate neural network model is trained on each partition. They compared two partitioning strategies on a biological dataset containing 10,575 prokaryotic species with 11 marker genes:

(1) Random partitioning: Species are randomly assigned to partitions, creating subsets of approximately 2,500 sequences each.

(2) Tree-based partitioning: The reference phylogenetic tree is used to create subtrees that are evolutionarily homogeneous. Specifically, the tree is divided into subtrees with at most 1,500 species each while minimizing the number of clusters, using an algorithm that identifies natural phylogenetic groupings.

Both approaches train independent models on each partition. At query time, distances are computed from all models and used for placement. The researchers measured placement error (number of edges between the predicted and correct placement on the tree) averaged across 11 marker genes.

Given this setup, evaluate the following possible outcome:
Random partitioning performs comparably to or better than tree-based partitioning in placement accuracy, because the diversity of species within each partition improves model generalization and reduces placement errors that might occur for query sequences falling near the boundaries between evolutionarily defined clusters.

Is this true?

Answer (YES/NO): YES